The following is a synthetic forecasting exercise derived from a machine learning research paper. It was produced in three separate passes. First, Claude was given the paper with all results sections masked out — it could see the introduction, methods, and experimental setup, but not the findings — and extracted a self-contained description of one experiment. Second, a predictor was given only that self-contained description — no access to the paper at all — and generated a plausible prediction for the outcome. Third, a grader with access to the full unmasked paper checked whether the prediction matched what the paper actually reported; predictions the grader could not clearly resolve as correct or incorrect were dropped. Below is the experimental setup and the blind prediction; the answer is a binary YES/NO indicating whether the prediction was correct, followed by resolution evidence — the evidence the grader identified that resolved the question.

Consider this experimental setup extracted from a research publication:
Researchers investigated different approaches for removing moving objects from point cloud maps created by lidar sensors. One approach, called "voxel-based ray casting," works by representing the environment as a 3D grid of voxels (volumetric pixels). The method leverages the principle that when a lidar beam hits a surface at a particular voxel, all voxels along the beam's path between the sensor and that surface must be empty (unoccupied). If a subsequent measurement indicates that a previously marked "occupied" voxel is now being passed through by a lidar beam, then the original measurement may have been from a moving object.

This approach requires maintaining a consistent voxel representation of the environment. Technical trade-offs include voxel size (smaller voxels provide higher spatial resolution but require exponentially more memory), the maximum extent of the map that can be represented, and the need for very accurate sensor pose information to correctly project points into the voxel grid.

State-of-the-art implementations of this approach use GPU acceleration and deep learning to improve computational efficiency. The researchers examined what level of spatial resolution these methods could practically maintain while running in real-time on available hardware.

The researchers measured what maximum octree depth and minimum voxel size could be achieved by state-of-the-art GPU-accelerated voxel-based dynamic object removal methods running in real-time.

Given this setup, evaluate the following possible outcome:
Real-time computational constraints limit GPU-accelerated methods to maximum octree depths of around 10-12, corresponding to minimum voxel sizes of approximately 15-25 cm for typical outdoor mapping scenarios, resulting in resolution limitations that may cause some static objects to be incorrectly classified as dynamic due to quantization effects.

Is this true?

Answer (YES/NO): NO